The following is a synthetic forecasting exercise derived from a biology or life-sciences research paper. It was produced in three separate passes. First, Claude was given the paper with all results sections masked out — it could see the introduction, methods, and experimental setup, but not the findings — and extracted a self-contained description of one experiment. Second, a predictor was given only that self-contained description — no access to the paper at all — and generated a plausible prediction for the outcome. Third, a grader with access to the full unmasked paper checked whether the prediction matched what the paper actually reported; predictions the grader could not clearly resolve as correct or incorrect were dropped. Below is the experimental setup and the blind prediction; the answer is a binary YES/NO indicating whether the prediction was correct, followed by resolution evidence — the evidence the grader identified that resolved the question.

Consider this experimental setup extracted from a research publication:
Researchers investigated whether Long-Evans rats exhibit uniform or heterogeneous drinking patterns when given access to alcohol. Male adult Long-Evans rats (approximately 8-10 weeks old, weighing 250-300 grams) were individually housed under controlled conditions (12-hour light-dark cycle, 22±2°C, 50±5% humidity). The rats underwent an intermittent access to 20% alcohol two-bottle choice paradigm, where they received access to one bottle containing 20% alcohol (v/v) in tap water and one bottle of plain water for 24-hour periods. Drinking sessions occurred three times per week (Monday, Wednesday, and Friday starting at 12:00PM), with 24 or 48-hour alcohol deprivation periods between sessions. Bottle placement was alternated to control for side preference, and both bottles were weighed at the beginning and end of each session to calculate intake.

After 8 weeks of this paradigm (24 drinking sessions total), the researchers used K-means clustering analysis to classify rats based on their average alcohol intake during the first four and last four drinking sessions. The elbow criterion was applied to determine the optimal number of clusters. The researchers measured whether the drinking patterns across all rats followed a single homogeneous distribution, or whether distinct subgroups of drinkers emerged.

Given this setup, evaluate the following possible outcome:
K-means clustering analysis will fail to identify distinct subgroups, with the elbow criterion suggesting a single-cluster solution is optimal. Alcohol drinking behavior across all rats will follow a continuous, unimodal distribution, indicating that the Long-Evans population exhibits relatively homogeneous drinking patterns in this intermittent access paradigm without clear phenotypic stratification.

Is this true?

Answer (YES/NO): NO